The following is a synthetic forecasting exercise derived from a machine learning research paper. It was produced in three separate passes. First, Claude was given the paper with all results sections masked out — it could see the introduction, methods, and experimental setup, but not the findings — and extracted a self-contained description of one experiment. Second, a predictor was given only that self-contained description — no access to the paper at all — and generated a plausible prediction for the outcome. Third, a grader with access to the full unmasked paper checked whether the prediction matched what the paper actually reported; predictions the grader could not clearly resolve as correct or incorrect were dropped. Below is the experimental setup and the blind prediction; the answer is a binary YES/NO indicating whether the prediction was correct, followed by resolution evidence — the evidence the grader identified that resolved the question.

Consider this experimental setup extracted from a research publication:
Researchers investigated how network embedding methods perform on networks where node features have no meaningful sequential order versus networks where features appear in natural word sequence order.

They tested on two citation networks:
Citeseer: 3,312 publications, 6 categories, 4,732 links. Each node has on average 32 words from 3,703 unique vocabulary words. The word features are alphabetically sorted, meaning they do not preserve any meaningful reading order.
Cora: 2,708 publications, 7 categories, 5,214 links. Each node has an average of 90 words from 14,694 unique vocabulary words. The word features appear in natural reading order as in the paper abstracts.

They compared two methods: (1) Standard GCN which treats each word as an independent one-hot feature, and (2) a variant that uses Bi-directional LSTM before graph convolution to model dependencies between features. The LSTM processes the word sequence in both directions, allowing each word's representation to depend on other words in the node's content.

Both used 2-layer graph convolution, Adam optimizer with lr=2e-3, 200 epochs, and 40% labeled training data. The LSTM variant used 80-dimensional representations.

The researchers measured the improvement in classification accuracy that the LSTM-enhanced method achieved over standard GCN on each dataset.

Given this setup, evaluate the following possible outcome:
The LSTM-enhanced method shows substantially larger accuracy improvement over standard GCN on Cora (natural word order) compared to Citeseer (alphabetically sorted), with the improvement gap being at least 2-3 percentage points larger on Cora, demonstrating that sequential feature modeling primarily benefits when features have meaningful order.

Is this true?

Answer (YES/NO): NO